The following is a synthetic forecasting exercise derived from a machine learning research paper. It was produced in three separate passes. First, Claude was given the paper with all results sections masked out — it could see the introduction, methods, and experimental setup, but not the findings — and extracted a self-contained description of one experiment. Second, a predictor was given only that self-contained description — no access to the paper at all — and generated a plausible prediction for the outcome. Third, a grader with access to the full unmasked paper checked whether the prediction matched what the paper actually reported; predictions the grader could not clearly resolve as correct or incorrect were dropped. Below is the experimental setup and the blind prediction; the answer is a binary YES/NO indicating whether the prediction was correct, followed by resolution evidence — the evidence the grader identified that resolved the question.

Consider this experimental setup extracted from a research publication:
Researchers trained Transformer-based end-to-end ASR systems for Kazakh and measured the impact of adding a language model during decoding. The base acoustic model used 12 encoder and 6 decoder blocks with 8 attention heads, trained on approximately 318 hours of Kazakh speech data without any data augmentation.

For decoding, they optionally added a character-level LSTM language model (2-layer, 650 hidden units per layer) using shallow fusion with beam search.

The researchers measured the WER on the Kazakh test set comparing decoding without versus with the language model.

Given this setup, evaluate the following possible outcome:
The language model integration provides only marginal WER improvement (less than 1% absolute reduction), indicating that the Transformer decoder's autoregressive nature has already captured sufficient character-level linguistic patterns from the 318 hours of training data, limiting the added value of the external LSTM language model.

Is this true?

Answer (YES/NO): NO